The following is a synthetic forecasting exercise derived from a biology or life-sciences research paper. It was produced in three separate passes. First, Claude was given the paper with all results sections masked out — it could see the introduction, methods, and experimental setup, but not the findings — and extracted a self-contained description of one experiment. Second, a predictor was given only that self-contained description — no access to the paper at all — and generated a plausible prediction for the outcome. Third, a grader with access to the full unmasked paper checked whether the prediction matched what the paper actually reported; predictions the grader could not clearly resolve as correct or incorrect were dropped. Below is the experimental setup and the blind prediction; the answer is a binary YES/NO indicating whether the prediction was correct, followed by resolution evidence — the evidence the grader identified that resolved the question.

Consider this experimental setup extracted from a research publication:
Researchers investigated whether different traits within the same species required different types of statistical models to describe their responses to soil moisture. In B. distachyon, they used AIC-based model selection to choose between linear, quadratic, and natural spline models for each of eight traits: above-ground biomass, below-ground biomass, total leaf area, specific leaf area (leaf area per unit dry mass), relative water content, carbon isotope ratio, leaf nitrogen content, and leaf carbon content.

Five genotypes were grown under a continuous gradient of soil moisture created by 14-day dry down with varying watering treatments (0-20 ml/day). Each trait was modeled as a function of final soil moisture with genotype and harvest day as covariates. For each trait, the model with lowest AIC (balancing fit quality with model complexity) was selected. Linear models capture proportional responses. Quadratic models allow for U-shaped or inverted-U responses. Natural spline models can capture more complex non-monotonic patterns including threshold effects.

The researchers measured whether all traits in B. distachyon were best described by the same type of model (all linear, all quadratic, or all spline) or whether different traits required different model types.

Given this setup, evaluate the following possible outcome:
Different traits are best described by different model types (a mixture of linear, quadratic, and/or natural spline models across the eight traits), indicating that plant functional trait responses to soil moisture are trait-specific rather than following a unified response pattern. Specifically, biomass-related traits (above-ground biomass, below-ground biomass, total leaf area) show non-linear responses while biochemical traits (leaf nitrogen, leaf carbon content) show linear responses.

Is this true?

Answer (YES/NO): NO